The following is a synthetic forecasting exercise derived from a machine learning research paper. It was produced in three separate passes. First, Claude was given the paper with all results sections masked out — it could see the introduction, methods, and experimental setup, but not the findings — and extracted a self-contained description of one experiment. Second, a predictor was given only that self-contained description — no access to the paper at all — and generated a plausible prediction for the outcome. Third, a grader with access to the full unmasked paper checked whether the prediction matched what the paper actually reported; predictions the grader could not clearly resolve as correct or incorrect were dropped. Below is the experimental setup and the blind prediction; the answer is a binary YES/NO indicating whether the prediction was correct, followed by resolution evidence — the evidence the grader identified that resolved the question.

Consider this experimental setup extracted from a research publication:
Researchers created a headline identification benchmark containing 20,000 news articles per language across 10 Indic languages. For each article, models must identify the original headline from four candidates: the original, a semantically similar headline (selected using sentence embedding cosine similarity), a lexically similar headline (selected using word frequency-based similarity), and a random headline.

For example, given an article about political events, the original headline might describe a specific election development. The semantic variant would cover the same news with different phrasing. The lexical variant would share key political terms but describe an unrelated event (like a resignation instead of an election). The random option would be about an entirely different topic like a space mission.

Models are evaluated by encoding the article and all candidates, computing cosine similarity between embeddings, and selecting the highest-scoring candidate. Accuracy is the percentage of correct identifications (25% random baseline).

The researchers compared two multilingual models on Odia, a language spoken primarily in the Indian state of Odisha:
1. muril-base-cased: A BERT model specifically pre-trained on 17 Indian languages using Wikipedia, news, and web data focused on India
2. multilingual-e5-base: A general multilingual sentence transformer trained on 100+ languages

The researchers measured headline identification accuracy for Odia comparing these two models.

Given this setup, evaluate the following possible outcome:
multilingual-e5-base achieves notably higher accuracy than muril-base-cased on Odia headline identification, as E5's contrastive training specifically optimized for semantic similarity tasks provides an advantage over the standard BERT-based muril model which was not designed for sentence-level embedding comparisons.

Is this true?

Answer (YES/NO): YES